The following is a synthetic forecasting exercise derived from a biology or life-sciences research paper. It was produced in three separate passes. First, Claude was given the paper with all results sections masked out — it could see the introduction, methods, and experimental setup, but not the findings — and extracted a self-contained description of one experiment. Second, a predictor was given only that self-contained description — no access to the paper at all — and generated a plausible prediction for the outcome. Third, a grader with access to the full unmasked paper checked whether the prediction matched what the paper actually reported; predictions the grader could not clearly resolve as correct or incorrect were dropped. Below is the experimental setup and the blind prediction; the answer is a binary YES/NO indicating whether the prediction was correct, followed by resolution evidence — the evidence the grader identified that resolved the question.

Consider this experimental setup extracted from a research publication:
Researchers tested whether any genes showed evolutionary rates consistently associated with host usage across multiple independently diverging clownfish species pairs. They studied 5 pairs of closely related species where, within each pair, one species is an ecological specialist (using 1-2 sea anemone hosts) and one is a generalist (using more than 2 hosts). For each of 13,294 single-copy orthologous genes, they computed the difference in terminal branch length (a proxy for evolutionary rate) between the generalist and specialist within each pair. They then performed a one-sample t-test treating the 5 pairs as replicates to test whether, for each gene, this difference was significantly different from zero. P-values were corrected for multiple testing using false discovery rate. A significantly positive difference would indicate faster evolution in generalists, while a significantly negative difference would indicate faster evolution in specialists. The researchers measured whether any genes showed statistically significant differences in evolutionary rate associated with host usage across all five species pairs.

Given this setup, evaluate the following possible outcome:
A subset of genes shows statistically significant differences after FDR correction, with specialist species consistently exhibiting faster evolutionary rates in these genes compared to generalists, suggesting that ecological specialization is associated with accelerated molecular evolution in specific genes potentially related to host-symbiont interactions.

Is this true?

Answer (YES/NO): NO